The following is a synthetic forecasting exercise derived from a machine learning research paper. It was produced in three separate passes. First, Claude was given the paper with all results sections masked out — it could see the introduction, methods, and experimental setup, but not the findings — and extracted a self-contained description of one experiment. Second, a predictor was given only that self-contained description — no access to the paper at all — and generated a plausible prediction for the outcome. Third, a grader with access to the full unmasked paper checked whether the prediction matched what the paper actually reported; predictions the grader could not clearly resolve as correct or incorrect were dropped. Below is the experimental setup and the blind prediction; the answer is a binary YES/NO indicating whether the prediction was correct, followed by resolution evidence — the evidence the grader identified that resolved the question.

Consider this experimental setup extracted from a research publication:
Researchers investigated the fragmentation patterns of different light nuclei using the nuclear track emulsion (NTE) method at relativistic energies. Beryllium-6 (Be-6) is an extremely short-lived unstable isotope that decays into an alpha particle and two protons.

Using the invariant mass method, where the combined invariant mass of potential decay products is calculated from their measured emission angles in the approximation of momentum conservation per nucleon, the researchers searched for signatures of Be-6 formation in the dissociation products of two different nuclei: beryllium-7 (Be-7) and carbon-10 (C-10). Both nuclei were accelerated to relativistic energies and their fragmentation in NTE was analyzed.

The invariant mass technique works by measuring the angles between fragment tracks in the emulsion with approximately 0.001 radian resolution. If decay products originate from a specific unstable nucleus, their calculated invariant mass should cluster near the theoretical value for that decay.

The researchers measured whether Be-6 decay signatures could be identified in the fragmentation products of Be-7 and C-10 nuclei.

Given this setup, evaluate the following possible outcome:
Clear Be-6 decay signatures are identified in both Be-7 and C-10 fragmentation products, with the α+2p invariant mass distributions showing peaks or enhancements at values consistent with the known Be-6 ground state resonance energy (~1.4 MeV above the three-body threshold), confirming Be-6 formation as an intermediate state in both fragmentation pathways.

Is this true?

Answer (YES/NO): NO